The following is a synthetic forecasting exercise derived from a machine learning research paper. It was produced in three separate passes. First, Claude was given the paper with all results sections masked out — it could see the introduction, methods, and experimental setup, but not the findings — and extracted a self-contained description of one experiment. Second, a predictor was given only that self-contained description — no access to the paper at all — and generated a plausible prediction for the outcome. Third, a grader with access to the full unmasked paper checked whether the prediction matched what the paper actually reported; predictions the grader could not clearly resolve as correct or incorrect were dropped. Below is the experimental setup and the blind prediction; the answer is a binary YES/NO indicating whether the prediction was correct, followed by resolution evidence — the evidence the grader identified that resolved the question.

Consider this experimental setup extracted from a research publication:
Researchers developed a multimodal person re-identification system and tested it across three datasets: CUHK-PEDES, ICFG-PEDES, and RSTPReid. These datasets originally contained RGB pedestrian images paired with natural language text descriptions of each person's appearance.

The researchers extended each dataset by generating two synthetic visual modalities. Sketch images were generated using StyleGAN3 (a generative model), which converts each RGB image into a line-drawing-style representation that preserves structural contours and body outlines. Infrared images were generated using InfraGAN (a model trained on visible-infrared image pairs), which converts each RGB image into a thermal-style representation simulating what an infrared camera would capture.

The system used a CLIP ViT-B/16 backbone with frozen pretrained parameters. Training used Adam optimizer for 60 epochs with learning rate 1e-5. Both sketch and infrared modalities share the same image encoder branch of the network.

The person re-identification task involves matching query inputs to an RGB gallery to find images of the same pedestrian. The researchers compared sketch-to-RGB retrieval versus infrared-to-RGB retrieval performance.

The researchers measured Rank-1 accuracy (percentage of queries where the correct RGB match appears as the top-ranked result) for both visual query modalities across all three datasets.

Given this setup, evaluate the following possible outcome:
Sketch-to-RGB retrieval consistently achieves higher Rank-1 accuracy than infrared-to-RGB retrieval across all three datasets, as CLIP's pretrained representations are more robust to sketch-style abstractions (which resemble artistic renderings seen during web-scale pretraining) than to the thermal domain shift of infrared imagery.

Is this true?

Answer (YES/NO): NO